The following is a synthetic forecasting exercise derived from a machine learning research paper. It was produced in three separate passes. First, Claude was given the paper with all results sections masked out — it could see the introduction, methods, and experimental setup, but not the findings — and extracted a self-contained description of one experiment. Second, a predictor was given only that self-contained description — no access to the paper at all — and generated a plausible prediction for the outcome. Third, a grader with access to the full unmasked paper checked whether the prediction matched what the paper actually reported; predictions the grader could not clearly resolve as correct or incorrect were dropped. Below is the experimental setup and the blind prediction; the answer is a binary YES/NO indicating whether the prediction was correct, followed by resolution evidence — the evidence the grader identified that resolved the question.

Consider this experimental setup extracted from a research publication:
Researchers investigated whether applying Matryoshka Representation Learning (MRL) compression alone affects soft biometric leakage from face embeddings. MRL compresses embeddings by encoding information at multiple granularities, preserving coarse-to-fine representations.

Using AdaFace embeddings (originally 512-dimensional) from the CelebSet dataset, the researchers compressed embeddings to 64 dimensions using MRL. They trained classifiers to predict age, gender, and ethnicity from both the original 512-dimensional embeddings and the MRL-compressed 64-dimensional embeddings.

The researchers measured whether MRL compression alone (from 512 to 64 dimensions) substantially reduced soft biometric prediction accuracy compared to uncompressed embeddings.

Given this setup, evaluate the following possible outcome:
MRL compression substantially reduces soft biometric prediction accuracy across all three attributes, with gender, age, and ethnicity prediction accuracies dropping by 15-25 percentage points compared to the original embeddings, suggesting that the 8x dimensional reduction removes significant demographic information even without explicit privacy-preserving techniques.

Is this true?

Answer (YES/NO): NO